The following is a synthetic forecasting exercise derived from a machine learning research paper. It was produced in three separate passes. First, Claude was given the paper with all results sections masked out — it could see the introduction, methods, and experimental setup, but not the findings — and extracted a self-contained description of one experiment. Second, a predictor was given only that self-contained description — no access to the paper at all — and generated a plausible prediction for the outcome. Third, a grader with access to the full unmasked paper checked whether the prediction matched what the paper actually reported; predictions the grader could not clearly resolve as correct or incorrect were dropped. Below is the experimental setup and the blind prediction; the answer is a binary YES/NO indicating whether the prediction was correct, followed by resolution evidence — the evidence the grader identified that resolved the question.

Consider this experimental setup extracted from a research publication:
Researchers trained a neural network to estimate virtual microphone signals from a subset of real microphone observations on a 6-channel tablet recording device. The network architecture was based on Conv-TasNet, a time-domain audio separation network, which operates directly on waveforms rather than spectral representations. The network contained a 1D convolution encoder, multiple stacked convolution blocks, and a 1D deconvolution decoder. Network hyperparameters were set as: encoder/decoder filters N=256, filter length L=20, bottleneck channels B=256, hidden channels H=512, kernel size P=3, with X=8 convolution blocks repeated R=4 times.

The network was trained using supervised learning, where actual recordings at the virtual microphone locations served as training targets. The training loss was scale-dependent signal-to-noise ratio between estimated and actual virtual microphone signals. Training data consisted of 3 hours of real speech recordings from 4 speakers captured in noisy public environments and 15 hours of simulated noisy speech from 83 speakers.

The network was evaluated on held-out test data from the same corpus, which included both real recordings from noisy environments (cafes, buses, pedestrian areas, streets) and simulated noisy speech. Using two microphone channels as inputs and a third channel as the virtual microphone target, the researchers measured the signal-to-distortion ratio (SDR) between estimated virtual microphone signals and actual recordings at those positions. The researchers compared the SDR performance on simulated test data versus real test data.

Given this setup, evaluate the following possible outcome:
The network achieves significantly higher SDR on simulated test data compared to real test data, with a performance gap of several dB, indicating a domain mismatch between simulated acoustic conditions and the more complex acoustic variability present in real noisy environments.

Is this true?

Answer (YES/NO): NO